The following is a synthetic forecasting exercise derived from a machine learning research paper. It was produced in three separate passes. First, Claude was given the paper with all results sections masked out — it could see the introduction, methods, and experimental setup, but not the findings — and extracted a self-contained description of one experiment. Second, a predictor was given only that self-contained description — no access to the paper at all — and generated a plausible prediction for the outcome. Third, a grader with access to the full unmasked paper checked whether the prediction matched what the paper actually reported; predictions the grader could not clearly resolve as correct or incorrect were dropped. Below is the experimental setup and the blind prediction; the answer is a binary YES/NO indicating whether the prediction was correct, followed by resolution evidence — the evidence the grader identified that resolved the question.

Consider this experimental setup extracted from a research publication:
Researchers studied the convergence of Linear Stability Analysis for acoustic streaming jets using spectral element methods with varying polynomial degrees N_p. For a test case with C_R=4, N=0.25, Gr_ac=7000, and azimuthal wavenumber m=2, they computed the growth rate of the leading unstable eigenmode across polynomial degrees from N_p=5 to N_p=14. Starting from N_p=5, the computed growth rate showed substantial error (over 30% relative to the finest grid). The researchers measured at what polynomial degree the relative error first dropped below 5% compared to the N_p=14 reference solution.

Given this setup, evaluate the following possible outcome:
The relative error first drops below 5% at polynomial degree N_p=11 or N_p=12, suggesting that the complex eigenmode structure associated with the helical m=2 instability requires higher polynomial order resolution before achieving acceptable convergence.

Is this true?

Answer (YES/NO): NO